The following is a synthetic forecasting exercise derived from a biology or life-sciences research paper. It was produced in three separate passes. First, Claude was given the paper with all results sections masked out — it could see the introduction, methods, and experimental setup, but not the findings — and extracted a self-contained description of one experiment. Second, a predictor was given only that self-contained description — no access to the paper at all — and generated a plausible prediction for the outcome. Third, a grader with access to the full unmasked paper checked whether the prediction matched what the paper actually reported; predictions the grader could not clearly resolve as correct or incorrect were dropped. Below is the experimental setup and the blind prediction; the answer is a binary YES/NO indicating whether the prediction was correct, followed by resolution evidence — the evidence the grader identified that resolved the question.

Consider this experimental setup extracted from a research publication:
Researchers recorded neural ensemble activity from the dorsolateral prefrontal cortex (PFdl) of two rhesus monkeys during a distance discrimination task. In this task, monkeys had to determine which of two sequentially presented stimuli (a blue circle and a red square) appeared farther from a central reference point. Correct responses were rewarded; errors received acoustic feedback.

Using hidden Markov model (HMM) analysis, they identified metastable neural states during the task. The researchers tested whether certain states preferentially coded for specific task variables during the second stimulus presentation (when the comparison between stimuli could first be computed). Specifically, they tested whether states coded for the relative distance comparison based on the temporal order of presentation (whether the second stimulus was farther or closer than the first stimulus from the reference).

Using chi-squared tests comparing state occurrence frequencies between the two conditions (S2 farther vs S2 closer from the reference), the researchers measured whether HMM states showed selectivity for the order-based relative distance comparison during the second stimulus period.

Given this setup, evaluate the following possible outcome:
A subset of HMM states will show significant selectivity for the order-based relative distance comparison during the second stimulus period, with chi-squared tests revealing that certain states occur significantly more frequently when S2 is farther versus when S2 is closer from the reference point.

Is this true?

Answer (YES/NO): YES